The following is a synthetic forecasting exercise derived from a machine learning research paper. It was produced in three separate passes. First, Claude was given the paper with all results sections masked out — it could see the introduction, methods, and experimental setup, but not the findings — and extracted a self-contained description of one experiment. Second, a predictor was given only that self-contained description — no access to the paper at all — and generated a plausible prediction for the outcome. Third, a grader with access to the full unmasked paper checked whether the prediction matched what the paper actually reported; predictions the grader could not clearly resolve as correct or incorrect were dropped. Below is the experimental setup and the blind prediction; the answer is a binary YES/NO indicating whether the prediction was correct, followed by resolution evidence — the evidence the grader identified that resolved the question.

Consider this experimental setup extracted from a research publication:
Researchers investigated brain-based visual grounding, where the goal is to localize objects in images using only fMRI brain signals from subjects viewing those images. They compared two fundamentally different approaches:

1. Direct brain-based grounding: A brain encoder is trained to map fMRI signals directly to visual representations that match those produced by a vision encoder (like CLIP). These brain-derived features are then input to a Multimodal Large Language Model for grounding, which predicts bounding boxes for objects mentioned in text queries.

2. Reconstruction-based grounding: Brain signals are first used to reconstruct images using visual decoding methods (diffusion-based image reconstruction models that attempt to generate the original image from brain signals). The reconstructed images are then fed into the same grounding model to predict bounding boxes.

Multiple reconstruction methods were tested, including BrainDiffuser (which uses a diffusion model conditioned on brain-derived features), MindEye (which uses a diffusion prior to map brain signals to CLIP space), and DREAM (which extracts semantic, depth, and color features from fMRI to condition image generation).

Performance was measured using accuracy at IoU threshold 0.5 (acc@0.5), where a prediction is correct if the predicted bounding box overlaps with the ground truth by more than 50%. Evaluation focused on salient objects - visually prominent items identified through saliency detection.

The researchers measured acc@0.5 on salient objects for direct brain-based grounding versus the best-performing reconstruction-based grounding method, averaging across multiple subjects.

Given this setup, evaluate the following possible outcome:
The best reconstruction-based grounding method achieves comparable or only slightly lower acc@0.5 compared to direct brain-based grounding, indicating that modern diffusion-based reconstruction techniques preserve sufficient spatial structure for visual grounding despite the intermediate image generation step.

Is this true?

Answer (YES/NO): NO